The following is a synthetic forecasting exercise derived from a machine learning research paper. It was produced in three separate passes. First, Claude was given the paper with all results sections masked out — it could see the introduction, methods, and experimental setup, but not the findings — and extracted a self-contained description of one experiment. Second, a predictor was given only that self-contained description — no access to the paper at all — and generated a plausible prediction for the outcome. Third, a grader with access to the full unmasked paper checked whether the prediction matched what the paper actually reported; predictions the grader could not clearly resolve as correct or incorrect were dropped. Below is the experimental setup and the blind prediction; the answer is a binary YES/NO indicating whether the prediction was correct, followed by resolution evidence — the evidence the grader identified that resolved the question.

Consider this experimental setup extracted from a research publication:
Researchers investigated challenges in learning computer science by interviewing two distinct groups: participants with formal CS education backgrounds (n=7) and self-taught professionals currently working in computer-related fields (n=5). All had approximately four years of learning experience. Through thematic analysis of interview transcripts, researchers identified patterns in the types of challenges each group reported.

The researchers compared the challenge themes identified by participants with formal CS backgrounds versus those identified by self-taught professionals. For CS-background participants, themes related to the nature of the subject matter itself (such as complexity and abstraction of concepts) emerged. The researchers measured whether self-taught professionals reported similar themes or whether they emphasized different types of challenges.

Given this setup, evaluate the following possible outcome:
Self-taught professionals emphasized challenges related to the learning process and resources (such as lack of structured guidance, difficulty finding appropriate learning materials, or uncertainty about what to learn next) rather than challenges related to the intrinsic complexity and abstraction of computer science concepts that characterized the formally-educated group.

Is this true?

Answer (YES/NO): NO